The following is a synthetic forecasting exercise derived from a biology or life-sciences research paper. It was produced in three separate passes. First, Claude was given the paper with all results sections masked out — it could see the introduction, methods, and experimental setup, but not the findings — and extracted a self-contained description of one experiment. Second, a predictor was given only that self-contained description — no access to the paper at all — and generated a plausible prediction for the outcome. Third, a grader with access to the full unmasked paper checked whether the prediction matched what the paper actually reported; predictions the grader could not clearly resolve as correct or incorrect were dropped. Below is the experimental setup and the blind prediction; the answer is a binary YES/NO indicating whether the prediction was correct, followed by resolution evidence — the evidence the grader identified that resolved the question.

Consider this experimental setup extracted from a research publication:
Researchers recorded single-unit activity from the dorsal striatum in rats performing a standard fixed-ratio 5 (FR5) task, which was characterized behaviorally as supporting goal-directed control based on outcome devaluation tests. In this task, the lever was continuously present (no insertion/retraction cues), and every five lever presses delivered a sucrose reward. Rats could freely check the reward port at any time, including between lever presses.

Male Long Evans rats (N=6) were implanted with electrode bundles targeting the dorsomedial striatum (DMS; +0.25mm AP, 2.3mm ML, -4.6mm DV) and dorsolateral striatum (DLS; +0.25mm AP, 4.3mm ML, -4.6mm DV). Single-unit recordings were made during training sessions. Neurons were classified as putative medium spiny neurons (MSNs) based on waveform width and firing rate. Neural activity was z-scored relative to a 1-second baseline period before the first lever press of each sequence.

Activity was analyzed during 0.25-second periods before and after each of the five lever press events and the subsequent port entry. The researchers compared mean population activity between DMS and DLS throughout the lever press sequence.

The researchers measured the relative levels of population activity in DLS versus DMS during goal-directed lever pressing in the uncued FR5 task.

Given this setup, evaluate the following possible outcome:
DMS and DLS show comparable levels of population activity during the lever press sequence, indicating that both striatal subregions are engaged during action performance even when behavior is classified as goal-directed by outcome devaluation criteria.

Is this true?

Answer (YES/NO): YES